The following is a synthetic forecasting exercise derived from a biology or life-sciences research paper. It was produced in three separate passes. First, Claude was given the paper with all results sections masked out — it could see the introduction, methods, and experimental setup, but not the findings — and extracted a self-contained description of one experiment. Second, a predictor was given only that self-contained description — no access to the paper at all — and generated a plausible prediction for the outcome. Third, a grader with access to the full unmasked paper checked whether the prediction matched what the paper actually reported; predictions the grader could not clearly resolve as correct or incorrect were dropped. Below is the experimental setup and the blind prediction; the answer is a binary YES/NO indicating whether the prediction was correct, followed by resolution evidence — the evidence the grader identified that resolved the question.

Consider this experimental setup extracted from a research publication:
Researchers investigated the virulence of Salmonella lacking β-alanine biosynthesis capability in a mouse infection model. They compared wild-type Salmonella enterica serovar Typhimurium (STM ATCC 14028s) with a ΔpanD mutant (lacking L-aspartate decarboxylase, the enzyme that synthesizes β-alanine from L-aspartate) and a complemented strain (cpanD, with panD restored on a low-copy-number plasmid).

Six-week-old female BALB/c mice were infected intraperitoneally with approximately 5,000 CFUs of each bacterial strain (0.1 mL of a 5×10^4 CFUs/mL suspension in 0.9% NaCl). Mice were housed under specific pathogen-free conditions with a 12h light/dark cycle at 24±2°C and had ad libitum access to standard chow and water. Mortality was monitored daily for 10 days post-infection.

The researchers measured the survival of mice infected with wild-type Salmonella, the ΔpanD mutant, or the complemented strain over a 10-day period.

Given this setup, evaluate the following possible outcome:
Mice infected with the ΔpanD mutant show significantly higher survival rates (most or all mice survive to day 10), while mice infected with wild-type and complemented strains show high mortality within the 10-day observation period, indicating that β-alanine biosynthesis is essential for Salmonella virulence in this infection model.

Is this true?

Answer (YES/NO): YES